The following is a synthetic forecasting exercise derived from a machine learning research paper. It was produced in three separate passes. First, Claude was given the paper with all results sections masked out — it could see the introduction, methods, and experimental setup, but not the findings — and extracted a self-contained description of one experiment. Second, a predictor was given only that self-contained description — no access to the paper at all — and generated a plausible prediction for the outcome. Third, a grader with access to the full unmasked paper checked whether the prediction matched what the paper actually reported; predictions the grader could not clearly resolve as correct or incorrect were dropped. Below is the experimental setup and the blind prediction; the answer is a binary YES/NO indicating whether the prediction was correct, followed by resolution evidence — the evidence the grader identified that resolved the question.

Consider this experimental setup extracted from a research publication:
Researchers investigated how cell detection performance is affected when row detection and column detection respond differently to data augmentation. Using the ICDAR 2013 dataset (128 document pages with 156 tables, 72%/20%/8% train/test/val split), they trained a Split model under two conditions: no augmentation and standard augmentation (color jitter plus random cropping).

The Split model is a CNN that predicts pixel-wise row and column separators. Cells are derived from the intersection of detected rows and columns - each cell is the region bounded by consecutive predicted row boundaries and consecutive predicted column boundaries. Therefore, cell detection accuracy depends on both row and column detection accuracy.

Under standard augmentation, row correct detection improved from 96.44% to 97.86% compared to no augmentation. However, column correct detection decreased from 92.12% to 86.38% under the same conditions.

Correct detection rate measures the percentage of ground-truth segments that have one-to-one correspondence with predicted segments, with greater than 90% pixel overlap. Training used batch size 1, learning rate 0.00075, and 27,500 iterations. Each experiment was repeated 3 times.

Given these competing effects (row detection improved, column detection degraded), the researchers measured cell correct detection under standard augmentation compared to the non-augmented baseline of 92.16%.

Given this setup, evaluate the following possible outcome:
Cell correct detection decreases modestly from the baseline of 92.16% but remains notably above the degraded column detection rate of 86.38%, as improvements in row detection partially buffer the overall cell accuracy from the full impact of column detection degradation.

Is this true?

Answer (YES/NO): NO